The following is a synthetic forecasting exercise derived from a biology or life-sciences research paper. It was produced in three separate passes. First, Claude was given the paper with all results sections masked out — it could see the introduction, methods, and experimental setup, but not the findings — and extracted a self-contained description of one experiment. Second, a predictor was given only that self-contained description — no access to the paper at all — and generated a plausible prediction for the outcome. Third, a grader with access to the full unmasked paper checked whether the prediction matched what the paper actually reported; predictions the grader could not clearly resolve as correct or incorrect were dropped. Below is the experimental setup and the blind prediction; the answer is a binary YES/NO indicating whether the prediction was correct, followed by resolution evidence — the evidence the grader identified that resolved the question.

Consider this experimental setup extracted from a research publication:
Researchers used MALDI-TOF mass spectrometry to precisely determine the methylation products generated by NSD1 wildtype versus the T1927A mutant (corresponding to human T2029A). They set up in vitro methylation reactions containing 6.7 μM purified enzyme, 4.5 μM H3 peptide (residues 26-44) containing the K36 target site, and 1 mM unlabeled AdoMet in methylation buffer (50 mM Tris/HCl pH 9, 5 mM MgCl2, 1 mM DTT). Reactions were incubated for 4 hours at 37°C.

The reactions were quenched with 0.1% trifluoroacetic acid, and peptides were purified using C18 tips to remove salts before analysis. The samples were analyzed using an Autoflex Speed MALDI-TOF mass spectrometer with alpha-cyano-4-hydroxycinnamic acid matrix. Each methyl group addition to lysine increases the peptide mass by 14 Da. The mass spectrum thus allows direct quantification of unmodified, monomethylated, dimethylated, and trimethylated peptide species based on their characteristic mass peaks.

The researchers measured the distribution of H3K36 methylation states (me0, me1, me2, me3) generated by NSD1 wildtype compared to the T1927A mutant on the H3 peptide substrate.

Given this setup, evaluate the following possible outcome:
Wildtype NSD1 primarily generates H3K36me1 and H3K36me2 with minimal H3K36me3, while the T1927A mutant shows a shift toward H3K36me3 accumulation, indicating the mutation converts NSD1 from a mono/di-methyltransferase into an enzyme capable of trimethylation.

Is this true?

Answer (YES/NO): NO